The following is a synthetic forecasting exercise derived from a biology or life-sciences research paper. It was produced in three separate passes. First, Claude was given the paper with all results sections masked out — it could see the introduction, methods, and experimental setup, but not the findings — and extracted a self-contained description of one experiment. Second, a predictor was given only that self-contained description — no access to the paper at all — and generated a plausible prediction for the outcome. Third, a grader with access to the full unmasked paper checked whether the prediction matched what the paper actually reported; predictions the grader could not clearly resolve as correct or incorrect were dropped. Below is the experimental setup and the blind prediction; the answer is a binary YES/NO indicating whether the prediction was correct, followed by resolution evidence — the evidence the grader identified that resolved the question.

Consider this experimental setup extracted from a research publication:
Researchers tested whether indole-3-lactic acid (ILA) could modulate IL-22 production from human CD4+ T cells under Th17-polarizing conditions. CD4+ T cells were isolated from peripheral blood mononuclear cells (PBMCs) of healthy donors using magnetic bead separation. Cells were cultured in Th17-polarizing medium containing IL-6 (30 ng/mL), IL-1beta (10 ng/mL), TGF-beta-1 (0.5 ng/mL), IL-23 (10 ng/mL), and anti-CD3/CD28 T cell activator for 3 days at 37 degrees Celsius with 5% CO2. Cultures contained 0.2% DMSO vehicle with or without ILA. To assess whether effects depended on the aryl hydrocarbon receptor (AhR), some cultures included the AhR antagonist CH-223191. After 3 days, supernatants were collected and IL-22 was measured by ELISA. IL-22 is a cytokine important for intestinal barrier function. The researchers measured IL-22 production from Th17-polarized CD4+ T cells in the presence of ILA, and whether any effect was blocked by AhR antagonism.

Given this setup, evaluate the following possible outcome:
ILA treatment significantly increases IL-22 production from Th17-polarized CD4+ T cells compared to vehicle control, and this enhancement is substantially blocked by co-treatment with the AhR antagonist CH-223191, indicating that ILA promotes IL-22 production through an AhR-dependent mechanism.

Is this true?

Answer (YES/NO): YES